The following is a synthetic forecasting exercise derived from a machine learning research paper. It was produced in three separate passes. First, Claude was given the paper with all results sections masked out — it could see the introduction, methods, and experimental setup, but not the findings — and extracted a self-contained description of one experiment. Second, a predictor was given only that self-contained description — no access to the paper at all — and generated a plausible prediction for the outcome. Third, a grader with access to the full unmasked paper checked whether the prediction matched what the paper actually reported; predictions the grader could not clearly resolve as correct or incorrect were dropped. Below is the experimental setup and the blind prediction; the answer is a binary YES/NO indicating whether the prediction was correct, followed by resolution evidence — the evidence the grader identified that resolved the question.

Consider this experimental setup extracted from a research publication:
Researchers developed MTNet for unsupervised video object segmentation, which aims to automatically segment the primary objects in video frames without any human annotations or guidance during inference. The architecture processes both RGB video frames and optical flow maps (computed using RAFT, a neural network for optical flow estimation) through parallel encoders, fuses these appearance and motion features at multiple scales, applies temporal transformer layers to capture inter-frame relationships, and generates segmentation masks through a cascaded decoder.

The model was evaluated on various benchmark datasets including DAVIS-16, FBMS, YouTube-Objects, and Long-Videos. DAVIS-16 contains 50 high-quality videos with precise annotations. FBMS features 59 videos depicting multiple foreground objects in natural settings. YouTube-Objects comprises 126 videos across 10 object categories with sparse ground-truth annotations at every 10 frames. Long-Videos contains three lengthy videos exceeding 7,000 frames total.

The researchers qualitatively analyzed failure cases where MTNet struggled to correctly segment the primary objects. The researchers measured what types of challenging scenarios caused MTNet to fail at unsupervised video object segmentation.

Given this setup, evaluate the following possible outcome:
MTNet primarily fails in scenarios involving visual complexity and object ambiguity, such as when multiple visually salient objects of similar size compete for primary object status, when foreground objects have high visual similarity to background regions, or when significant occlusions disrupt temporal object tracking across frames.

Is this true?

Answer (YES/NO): NO